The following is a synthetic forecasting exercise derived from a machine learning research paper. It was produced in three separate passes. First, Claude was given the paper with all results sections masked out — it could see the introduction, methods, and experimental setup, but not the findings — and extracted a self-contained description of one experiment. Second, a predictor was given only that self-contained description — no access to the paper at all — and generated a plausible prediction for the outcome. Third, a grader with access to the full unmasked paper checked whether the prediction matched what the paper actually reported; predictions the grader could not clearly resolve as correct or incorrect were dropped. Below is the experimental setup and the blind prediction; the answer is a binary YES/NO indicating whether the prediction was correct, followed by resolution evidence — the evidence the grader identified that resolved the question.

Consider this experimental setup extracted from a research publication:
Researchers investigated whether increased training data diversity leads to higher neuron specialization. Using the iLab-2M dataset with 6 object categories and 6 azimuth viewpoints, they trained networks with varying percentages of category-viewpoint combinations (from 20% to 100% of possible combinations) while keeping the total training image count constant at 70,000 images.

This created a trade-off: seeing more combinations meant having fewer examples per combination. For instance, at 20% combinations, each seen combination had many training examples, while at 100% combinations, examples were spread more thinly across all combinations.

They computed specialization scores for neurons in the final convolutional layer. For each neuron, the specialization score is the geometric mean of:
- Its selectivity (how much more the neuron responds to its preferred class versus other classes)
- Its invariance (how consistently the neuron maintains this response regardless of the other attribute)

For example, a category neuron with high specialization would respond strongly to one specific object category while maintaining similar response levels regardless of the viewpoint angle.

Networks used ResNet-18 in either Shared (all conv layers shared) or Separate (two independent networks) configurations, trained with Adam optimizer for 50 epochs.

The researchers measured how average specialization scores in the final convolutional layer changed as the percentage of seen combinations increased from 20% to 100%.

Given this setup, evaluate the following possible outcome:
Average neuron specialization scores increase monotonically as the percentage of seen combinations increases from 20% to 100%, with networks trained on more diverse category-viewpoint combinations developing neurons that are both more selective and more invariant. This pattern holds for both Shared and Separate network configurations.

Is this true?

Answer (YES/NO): YES